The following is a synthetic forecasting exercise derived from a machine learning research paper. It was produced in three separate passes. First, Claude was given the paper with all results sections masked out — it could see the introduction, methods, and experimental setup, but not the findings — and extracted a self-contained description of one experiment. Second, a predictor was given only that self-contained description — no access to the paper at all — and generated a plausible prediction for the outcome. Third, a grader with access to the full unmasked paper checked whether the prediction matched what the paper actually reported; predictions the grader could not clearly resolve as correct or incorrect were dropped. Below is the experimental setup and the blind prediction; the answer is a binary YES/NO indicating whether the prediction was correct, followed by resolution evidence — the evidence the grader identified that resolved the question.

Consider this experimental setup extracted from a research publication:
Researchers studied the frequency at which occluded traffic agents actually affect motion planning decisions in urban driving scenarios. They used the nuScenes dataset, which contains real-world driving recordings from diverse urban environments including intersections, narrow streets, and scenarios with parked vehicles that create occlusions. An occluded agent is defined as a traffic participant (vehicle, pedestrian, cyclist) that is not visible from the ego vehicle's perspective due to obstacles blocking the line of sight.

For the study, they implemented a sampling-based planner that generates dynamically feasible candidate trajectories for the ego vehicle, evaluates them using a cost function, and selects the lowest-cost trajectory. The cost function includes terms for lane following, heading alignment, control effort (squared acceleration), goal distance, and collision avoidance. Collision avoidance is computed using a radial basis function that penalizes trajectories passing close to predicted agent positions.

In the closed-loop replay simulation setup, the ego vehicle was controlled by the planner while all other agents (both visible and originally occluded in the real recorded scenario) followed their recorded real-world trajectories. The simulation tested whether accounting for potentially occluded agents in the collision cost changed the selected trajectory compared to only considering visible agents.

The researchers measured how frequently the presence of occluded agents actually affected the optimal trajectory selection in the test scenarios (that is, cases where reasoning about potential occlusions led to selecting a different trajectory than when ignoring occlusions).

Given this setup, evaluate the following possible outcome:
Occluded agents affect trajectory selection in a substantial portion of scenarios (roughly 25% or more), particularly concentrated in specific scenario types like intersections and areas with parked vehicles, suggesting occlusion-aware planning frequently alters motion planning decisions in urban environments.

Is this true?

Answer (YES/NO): NO